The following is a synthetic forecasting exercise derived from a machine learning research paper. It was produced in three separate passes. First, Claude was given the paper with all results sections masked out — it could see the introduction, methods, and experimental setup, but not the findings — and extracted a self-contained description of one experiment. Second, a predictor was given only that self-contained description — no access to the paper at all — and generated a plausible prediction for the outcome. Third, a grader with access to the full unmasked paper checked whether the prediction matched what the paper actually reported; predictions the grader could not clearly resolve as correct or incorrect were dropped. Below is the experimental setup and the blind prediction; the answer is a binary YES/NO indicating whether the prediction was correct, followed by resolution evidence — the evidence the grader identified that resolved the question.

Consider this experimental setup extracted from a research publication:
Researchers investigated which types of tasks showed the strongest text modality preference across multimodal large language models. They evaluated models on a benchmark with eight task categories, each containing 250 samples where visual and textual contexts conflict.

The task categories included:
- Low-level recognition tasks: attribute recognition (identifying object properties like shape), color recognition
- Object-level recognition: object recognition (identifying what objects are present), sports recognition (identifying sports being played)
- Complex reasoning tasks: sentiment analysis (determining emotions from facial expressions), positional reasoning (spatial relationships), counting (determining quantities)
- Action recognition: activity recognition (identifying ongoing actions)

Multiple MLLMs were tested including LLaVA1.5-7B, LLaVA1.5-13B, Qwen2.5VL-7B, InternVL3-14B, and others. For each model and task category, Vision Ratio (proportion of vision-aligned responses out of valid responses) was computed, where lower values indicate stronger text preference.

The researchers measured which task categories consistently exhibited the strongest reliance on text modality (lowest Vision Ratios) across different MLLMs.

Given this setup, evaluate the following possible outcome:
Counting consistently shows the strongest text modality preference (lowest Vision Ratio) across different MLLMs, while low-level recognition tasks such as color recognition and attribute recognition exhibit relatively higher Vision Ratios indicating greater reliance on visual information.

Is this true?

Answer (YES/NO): NO